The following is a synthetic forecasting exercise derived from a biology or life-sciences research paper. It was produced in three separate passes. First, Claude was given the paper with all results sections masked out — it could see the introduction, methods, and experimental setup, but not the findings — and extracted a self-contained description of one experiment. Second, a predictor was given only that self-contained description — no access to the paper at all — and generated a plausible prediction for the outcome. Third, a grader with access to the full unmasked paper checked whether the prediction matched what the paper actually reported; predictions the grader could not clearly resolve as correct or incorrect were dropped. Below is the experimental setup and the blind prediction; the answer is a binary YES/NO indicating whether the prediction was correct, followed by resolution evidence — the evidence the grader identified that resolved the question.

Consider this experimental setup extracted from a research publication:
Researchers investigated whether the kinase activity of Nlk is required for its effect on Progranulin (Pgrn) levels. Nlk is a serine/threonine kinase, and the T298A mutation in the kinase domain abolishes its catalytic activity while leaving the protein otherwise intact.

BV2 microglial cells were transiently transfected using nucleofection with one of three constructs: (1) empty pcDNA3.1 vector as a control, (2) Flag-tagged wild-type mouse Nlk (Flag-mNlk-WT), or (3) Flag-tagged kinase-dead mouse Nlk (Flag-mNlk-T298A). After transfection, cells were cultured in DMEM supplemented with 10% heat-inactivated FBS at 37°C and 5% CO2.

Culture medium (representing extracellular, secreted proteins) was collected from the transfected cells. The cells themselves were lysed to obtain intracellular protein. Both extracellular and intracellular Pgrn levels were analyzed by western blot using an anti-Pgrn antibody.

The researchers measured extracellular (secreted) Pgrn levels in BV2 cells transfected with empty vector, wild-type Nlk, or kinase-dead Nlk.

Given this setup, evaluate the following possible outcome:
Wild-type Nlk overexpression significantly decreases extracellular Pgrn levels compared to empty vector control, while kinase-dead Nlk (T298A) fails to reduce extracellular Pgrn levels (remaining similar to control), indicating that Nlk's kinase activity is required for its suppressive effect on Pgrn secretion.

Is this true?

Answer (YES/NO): NO